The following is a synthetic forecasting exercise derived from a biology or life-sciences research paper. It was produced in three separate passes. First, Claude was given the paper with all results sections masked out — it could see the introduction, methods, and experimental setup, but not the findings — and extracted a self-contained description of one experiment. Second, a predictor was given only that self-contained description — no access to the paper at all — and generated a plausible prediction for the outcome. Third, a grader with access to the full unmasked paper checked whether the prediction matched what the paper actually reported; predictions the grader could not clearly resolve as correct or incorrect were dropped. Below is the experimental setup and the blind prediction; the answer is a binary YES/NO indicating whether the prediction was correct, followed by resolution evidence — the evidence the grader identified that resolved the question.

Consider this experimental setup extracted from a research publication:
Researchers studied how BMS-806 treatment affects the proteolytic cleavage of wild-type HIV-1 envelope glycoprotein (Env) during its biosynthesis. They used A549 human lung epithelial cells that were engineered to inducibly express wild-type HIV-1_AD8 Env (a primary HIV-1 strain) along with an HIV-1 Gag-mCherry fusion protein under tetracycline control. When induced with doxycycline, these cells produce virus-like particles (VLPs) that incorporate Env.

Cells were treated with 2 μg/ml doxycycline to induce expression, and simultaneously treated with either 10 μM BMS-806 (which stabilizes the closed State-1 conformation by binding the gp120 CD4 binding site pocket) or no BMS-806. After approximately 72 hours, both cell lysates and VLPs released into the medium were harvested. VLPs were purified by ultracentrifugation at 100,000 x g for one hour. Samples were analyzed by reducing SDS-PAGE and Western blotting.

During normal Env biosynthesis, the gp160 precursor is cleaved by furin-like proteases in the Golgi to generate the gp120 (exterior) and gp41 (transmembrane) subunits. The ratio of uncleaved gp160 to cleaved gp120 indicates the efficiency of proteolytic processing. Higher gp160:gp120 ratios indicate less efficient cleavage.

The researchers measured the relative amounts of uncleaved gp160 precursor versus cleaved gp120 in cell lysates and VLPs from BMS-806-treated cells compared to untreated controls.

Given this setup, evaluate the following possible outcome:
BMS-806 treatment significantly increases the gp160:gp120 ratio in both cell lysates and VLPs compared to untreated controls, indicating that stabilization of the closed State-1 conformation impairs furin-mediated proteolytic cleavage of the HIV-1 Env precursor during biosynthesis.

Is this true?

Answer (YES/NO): YES